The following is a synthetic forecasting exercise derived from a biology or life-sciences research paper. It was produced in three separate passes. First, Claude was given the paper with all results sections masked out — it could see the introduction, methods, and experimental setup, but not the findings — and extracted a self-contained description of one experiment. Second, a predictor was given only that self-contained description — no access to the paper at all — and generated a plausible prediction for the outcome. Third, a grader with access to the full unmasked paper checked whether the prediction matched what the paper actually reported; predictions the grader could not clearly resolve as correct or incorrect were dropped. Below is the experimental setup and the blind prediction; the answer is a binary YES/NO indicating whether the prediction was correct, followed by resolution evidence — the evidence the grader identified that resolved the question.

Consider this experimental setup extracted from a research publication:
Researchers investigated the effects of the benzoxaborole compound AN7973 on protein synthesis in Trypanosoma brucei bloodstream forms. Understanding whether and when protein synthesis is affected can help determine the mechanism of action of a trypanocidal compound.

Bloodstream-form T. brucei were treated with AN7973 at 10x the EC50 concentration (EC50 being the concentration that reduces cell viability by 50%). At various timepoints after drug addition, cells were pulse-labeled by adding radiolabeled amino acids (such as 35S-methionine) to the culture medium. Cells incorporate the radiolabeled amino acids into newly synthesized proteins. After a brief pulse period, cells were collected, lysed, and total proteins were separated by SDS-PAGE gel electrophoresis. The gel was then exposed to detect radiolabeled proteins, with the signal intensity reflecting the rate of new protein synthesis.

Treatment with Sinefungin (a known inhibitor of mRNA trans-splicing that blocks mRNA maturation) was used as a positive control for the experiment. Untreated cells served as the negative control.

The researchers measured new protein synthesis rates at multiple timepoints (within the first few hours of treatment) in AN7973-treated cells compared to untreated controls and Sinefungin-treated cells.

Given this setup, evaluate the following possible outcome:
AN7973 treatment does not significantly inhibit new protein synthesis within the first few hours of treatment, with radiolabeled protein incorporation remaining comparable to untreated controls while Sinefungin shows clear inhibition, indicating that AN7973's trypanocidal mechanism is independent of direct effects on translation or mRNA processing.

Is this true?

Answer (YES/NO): NO